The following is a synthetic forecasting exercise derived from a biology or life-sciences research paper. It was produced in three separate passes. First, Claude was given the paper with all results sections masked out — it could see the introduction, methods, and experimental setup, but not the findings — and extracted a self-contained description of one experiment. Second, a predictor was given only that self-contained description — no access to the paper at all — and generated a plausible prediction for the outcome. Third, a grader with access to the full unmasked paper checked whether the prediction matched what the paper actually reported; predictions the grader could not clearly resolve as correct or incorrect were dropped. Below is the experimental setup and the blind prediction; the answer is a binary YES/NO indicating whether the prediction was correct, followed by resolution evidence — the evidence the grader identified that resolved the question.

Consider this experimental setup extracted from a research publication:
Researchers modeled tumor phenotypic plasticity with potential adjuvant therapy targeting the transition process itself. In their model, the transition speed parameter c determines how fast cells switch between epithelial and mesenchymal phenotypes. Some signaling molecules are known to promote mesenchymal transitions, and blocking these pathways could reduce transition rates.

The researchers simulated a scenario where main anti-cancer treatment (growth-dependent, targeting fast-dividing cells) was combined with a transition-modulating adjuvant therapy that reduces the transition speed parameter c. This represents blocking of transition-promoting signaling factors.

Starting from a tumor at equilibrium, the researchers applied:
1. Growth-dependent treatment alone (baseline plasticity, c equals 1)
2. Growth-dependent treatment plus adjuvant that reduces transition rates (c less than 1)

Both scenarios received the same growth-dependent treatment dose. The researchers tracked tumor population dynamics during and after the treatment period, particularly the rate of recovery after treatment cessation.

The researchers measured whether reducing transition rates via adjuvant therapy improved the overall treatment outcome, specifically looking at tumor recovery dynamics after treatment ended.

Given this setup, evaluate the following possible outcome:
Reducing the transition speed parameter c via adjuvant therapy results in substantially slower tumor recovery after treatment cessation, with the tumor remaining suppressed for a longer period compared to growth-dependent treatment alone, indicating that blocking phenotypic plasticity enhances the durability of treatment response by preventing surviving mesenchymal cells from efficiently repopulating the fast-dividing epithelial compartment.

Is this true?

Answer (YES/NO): NO